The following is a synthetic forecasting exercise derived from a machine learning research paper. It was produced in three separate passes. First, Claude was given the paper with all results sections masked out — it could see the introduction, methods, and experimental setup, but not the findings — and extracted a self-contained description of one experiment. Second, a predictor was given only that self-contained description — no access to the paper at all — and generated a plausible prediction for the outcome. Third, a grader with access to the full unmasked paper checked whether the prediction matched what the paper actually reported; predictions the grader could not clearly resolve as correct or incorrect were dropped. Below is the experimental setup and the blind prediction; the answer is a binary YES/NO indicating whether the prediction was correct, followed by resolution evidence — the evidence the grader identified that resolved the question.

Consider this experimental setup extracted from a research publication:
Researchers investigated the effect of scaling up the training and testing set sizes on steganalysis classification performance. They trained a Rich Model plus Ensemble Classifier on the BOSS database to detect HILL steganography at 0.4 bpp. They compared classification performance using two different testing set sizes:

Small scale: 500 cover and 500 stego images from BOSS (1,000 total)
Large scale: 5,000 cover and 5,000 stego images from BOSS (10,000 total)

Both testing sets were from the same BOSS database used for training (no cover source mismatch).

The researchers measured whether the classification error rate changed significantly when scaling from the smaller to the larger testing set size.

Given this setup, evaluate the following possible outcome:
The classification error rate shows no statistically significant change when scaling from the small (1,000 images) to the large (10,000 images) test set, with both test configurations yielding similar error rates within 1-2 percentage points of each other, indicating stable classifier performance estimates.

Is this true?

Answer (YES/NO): YES